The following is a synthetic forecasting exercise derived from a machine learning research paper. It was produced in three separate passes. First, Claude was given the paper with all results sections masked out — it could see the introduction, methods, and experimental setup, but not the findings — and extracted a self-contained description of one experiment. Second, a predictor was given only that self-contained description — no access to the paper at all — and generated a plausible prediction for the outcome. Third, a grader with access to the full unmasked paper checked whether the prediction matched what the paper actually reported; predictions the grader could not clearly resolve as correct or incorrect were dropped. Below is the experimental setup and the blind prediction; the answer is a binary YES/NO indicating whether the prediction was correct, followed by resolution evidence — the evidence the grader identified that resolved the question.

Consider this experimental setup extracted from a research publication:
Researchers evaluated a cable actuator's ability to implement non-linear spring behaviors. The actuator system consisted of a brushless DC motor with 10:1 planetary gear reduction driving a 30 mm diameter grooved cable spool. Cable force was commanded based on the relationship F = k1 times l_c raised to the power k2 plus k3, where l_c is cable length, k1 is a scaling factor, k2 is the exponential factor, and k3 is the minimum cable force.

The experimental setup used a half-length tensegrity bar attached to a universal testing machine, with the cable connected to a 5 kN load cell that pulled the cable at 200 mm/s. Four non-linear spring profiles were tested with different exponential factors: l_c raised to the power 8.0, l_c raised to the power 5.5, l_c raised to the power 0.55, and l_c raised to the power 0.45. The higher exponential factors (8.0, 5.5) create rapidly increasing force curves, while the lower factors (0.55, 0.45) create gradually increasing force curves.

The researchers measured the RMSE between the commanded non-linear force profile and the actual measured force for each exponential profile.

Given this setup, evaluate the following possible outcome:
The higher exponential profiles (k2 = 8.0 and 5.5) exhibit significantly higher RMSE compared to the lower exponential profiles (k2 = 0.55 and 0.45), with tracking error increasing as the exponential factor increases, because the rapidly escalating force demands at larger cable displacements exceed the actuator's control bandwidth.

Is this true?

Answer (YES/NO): NO